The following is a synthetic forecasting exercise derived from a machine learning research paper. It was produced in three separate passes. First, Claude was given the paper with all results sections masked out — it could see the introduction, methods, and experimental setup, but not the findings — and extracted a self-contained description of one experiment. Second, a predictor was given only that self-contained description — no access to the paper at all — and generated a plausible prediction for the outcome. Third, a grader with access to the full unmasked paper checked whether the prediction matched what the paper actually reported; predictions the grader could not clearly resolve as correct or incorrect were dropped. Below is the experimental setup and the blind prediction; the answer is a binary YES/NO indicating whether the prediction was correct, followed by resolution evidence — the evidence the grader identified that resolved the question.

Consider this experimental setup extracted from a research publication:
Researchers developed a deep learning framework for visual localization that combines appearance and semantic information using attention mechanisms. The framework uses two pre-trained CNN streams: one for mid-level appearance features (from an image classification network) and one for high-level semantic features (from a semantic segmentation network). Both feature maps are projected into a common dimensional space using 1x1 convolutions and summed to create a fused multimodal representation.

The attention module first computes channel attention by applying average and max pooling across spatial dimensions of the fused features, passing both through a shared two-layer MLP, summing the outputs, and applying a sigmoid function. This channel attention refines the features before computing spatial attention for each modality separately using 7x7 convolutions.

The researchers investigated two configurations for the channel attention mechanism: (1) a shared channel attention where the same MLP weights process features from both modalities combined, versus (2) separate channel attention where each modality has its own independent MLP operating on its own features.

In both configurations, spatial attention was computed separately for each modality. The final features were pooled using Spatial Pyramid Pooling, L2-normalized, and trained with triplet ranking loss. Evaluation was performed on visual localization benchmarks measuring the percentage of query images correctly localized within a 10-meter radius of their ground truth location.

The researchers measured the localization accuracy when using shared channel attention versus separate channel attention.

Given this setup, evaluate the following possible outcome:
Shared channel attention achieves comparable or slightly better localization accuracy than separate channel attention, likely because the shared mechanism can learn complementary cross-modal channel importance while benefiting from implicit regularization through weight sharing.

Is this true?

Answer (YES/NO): NO